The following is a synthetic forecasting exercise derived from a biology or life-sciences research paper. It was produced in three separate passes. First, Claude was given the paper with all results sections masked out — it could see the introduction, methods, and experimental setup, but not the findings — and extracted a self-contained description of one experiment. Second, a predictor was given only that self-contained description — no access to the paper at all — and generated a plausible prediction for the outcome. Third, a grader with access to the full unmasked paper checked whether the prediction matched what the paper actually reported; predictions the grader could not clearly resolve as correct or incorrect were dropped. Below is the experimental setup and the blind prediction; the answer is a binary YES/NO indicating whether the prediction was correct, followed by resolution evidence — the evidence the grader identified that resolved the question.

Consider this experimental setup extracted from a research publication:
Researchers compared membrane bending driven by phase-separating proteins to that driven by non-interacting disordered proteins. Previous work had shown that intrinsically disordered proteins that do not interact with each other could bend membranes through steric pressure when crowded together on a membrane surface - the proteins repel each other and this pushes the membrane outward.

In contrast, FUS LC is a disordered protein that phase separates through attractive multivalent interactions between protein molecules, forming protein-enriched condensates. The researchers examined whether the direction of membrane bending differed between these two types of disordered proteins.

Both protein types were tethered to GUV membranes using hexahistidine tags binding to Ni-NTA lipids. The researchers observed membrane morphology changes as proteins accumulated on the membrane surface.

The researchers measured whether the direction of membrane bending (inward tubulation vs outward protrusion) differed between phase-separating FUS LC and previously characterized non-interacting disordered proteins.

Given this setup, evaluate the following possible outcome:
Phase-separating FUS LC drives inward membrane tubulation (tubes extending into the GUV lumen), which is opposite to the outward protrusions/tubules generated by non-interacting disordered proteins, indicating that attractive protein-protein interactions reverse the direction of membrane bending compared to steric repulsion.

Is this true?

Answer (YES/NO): YES